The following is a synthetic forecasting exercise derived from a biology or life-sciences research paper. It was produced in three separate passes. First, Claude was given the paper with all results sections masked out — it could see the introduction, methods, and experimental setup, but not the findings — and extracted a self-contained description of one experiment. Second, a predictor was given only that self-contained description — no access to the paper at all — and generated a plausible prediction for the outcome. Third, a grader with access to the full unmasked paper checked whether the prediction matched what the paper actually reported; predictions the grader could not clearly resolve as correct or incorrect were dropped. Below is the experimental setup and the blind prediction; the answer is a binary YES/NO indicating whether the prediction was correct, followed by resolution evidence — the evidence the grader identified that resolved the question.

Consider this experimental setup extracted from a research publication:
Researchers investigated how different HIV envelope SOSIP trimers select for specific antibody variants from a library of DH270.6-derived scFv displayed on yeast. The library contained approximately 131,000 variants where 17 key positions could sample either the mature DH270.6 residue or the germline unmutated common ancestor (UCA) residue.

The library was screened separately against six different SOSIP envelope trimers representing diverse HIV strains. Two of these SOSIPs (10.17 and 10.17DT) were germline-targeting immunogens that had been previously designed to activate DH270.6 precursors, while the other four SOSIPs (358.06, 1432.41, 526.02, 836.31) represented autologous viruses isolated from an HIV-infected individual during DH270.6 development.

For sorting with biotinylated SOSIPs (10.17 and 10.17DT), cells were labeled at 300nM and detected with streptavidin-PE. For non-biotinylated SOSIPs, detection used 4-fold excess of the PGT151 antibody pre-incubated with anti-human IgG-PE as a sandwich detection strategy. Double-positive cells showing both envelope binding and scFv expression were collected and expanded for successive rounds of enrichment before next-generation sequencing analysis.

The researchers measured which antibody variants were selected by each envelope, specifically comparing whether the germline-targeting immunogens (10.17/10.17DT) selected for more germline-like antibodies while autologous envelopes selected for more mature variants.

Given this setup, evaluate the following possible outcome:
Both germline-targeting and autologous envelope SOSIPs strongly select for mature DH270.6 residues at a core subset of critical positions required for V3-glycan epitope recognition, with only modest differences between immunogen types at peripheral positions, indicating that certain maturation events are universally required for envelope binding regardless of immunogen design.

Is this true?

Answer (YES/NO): NO